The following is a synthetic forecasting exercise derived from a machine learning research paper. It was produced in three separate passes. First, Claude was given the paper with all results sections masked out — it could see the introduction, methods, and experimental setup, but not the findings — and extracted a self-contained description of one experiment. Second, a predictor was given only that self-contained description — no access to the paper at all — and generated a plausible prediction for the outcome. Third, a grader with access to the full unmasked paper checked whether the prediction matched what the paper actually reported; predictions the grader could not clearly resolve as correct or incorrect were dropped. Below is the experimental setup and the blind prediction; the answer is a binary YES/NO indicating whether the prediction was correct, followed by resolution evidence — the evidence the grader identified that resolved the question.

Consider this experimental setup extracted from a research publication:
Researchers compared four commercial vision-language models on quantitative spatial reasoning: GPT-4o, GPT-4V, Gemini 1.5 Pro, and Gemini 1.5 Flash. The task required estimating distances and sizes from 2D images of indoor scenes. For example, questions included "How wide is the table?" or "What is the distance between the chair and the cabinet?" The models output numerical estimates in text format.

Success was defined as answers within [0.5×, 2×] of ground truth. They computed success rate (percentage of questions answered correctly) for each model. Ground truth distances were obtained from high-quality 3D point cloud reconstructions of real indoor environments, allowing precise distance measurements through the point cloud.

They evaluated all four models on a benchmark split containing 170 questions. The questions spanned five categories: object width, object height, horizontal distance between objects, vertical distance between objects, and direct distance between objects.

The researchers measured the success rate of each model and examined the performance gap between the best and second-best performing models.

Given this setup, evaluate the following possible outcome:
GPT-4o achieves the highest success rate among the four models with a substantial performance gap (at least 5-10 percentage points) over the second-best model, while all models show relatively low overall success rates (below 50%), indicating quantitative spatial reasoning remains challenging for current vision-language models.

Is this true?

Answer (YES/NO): NO